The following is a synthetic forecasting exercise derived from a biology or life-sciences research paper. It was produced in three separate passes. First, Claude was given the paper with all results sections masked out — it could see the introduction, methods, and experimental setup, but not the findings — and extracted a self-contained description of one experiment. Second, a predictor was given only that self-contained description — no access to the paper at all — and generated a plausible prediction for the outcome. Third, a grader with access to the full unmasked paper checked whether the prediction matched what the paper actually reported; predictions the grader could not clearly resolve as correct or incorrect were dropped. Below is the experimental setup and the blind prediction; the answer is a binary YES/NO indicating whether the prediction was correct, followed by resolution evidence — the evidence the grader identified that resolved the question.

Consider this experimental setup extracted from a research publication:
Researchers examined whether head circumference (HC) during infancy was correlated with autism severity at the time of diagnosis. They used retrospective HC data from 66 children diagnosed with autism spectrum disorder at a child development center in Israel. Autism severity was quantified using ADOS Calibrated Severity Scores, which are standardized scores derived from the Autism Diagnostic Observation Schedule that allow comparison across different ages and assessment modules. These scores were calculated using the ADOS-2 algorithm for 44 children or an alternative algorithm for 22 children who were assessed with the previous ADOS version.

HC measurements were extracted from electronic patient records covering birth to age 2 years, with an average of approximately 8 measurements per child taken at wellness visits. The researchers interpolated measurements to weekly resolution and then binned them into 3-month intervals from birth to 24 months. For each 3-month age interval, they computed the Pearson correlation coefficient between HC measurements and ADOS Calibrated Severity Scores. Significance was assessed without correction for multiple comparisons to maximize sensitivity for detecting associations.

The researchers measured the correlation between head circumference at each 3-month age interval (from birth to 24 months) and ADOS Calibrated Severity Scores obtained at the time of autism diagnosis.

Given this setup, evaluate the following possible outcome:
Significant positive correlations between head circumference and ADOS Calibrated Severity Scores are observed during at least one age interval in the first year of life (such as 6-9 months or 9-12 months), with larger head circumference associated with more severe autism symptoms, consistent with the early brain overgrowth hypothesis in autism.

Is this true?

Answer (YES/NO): NO